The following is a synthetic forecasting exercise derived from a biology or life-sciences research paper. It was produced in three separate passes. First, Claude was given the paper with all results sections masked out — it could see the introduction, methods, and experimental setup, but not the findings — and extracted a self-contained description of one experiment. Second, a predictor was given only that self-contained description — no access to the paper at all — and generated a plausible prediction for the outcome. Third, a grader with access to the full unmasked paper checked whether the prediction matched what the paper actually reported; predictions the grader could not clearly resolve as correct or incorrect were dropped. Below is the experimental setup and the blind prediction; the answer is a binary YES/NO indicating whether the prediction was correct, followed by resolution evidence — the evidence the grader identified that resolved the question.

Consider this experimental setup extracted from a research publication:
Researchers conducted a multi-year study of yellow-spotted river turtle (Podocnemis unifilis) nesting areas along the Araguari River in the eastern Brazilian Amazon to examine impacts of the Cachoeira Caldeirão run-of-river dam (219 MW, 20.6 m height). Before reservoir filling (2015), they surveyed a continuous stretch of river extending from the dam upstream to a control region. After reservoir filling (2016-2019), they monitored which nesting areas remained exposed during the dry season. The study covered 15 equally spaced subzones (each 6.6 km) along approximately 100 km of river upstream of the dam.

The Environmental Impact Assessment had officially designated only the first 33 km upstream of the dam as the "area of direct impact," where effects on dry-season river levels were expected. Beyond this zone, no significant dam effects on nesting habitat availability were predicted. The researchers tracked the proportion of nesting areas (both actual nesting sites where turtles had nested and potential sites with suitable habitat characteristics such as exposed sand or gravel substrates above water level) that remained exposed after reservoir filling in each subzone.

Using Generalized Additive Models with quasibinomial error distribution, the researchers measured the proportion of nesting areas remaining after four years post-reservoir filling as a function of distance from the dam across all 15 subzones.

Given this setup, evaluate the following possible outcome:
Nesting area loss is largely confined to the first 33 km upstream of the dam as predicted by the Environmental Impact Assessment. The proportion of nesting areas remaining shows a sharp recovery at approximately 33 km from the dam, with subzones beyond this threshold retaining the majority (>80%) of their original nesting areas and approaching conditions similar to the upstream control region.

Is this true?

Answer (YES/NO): NO